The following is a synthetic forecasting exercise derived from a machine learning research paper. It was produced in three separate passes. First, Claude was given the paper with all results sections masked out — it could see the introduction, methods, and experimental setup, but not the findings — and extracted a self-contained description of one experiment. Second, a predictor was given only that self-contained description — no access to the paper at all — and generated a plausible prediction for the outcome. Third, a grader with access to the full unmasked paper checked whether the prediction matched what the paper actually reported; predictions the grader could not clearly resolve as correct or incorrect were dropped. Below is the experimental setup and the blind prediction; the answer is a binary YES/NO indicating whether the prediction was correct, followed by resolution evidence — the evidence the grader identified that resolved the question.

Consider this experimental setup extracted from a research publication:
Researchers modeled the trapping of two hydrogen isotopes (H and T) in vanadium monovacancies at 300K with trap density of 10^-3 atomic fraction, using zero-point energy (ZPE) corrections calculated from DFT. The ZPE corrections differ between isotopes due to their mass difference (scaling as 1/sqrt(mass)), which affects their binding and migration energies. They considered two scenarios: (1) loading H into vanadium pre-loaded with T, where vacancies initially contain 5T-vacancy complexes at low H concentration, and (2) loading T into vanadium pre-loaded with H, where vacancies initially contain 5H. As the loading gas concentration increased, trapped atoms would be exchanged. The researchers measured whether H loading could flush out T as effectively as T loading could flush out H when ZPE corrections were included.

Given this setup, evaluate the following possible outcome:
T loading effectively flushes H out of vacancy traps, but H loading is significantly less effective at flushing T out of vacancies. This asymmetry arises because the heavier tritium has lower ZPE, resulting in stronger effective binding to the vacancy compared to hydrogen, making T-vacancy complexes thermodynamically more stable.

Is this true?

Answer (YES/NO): NO